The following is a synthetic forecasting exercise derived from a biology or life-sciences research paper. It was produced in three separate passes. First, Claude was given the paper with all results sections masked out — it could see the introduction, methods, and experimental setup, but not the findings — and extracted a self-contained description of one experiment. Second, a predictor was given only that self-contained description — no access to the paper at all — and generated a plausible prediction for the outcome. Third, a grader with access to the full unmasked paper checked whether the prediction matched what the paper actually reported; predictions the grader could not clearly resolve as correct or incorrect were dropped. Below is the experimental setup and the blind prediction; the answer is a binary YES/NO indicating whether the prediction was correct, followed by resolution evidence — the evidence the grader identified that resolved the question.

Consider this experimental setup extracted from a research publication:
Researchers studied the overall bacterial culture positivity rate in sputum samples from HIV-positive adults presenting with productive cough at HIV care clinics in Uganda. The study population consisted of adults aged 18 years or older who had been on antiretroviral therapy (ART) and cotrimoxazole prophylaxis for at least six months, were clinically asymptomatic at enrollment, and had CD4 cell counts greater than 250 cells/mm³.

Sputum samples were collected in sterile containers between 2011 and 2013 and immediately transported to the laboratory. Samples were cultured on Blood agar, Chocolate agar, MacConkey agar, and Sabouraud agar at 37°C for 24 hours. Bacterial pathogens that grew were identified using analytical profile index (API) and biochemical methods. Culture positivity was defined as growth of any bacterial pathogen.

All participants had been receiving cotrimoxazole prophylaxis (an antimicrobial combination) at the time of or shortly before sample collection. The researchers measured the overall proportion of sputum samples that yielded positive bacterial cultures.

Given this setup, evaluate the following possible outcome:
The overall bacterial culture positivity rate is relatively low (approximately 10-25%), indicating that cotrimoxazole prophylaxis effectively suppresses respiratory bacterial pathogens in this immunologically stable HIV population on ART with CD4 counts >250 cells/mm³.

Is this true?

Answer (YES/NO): NO